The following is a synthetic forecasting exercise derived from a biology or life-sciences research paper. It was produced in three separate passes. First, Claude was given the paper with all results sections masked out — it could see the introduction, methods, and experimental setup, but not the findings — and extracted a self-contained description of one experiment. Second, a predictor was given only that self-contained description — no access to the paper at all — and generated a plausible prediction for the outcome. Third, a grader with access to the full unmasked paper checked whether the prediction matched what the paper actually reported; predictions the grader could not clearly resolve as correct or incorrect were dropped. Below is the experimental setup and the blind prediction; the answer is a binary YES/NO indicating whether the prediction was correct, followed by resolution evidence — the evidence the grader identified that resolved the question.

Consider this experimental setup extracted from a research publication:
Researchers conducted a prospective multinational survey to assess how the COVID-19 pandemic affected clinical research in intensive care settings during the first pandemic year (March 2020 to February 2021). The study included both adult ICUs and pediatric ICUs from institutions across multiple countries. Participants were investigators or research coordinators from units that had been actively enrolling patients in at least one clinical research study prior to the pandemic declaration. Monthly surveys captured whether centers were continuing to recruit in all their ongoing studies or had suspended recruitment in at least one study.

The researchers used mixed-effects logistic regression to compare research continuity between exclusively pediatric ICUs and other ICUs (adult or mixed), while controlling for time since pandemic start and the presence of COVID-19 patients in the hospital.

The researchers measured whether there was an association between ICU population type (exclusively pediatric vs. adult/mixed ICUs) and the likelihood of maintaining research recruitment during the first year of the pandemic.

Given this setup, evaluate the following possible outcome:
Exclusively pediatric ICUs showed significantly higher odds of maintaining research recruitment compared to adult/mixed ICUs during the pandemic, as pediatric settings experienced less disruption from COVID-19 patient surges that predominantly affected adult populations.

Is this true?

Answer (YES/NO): NO